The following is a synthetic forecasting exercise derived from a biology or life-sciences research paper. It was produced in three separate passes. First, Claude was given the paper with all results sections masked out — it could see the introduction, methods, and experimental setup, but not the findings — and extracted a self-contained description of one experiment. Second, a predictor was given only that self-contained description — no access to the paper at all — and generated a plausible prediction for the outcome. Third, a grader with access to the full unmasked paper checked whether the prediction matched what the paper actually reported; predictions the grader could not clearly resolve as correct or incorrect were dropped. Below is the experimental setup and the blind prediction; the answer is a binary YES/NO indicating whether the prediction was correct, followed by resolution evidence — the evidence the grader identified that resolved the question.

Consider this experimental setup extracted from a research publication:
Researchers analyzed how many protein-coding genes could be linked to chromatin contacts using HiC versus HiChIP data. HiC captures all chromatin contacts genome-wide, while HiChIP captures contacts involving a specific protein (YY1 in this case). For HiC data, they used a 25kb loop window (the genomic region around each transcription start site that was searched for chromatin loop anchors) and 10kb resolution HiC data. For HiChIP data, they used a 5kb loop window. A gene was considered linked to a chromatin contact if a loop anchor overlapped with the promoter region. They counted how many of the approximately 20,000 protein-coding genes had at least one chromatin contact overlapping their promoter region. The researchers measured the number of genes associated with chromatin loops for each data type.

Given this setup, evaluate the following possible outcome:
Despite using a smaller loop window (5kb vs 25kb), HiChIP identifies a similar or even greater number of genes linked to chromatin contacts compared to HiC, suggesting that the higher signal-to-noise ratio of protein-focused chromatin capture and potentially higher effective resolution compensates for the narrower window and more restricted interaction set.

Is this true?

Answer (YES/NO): YES